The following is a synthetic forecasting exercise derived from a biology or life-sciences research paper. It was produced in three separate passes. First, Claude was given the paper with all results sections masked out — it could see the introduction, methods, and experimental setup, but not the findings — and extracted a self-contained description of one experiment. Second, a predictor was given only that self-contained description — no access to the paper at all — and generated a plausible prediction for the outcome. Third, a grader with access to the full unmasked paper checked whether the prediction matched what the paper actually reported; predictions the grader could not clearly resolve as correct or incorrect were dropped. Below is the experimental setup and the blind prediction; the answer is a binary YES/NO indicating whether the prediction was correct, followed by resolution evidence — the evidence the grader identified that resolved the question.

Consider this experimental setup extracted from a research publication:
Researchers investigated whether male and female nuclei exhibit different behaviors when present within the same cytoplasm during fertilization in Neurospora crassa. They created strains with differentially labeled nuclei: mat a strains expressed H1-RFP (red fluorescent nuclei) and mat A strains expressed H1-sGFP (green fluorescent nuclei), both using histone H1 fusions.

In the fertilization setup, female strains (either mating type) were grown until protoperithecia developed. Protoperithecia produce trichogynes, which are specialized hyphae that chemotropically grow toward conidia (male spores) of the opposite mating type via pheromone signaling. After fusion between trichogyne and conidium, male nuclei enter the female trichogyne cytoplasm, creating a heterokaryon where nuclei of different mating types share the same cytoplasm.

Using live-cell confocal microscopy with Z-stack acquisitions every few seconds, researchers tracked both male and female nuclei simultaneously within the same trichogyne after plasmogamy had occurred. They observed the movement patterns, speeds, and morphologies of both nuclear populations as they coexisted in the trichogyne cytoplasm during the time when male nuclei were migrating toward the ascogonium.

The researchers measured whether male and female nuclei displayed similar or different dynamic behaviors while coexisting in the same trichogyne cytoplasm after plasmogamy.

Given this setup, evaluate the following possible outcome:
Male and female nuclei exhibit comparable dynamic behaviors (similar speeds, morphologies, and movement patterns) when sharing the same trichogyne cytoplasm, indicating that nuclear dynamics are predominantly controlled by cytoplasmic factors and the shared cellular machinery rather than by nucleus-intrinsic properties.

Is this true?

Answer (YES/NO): NO